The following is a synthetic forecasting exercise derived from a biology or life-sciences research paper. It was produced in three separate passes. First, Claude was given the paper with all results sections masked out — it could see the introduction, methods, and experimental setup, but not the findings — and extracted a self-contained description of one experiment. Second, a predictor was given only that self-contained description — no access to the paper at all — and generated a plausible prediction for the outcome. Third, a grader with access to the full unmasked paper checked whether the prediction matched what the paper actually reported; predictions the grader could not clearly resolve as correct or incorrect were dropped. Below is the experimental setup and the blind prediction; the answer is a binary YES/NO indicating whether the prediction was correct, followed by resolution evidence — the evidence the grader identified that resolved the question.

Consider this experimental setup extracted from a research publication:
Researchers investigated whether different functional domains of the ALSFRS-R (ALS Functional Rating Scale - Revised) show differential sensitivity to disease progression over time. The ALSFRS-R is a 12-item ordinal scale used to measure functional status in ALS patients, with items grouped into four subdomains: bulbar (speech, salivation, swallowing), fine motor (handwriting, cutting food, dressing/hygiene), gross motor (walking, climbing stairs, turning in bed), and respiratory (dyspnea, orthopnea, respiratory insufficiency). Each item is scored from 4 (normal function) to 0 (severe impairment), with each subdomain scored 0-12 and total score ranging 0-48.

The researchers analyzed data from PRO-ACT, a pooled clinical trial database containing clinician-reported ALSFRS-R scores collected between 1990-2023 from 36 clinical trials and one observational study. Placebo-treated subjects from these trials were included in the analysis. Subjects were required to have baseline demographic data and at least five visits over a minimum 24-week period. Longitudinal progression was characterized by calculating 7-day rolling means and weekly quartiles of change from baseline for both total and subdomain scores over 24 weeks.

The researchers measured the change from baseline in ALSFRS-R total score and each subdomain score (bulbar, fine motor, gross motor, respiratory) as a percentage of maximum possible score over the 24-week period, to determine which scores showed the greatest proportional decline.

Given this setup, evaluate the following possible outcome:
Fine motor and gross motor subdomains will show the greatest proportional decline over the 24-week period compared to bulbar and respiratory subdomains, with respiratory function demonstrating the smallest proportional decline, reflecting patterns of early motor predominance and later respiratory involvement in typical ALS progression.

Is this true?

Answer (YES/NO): YES